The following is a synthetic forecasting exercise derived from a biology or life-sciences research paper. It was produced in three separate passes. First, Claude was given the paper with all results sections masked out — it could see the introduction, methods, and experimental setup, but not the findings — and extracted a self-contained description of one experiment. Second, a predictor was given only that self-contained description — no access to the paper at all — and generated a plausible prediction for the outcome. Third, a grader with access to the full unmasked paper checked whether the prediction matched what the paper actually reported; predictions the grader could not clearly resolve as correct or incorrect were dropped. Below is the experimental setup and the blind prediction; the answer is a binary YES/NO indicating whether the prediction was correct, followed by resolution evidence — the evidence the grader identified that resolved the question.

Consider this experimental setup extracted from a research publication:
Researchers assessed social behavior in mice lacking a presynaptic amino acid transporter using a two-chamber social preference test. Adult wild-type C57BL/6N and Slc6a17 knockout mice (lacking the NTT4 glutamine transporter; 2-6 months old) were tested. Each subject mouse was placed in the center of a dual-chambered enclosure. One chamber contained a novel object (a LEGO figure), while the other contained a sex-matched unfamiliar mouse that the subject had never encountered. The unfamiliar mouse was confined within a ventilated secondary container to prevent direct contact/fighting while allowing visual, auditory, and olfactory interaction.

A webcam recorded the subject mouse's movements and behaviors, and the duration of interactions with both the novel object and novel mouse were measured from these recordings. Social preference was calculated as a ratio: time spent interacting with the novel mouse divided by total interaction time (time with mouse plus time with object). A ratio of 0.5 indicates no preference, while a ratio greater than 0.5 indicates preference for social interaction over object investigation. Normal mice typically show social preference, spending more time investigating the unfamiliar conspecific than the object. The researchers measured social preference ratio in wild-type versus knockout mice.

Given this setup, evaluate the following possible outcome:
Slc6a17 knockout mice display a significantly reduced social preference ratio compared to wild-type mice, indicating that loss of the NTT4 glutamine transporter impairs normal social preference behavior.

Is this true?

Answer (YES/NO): YES